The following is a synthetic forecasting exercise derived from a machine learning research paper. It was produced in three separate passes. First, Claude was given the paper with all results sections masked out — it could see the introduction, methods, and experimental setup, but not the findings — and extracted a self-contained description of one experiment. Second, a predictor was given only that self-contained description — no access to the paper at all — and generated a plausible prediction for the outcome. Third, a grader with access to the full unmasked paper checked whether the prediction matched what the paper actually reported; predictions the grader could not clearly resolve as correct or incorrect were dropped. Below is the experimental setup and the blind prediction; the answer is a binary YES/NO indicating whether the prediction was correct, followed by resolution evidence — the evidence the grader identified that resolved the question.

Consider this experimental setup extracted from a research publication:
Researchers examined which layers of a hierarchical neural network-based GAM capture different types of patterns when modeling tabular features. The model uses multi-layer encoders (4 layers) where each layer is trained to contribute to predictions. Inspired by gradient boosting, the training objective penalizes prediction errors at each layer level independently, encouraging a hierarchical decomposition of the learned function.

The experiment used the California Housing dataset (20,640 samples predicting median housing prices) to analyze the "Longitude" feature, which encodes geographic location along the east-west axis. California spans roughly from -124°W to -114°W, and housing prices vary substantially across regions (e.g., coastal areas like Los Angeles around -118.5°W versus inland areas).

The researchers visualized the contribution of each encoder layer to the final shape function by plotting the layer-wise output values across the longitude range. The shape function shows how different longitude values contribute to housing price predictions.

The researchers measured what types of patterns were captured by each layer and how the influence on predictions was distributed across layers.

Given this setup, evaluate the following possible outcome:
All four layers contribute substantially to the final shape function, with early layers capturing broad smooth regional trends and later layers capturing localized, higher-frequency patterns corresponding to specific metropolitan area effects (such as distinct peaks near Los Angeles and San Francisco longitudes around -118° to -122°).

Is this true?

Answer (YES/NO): NO